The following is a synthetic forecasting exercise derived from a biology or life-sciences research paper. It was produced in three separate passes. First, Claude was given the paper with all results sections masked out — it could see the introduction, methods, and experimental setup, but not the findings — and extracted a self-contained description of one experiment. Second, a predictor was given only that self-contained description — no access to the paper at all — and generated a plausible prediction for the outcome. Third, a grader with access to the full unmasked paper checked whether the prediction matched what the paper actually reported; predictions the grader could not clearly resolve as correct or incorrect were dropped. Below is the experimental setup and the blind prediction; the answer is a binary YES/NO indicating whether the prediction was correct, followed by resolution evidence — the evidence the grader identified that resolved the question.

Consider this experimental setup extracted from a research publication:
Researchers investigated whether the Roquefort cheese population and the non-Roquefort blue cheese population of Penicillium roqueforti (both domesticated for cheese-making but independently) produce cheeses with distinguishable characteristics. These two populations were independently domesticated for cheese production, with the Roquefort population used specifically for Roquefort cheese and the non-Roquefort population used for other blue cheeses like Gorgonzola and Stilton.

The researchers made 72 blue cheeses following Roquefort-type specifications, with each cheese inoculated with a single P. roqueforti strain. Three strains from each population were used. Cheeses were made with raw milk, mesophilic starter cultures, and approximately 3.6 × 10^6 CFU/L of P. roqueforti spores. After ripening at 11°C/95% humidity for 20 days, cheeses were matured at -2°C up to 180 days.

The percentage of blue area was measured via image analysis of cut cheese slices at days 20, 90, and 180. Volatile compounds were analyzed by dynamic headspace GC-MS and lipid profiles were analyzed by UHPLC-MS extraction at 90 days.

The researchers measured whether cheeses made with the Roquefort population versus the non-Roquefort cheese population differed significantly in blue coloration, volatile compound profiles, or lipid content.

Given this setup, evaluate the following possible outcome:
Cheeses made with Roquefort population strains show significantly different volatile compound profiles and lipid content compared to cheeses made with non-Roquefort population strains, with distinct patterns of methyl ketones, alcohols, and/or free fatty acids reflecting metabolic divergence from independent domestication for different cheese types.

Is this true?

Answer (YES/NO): YES